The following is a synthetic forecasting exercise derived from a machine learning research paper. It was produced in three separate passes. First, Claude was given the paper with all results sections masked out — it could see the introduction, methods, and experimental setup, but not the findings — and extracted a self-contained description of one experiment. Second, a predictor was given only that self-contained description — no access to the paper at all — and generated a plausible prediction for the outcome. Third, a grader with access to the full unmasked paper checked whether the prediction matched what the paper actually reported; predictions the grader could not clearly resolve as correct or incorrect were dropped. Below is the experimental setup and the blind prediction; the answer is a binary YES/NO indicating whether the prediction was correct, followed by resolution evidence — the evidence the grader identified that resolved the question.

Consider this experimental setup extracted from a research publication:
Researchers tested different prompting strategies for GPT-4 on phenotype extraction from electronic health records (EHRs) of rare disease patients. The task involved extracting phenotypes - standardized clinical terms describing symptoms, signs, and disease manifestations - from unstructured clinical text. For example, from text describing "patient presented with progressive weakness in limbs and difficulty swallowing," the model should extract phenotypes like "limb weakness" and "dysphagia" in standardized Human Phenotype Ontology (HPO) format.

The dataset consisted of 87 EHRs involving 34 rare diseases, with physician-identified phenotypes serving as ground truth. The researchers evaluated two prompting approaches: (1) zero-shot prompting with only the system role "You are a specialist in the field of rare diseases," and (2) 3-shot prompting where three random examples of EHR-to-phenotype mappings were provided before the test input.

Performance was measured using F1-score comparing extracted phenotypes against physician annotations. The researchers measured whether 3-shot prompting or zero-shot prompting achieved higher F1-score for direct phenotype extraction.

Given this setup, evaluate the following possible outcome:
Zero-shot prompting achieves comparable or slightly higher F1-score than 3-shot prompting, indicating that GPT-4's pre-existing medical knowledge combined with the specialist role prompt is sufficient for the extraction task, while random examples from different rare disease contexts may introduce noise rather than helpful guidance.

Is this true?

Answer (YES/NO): NO